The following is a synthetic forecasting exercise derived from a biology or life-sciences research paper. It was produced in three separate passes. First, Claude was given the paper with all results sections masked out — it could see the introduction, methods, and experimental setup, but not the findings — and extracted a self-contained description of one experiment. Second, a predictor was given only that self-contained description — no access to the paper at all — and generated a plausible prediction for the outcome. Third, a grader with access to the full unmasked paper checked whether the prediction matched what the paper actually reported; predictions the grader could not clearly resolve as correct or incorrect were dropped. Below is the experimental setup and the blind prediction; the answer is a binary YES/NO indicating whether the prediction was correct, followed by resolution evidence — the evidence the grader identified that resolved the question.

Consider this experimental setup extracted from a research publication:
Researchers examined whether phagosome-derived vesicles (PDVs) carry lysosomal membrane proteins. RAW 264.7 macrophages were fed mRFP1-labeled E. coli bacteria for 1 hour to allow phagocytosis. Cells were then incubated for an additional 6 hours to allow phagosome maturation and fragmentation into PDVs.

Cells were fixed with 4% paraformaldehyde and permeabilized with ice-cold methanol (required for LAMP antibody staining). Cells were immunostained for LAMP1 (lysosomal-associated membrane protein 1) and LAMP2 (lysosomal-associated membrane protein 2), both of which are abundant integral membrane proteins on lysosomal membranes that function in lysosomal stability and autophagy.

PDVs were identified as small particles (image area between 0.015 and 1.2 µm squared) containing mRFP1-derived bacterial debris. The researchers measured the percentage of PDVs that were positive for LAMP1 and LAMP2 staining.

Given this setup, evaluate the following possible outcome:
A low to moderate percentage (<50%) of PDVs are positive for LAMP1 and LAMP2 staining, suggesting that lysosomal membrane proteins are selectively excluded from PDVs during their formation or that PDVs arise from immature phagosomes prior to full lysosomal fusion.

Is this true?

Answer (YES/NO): NO